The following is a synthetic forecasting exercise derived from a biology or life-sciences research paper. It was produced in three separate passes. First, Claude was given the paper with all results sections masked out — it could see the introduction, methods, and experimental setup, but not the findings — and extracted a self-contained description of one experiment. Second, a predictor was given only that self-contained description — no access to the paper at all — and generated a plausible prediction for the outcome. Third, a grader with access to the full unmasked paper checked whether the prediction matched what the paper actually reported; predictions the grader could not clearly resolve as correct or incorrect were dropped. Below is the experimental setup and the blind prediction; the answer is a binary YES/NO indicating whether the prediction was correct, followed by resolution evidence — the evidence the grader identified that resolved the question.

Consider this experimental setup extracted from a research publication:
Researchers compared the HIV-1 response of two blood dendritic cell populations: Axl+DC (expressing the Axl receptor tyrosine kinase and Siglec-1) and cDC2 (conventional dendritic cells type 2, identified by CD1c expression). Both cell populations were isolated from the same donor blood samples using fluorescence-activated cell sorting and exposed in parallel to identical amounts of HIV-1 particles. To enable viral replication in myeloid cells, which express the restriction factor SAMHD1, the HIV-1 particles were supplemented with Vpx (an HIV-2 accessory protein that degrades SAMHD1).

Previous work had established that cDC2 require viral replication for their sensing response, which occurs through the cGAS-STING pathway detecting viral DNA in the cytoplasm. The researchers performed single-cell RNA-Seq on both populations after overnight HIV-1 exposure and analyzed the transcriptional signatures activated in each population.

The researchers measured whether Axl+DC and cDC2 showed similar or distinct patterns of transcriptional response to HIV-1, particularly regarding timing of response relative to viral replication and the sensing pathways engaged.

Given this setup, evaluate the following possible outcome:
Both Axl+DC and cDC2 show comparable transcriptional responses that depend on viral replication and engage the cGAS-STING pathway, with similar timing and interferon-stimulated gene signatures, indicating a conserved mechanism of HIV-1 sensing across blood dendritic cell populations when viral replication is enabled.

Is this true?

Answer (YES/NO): NO